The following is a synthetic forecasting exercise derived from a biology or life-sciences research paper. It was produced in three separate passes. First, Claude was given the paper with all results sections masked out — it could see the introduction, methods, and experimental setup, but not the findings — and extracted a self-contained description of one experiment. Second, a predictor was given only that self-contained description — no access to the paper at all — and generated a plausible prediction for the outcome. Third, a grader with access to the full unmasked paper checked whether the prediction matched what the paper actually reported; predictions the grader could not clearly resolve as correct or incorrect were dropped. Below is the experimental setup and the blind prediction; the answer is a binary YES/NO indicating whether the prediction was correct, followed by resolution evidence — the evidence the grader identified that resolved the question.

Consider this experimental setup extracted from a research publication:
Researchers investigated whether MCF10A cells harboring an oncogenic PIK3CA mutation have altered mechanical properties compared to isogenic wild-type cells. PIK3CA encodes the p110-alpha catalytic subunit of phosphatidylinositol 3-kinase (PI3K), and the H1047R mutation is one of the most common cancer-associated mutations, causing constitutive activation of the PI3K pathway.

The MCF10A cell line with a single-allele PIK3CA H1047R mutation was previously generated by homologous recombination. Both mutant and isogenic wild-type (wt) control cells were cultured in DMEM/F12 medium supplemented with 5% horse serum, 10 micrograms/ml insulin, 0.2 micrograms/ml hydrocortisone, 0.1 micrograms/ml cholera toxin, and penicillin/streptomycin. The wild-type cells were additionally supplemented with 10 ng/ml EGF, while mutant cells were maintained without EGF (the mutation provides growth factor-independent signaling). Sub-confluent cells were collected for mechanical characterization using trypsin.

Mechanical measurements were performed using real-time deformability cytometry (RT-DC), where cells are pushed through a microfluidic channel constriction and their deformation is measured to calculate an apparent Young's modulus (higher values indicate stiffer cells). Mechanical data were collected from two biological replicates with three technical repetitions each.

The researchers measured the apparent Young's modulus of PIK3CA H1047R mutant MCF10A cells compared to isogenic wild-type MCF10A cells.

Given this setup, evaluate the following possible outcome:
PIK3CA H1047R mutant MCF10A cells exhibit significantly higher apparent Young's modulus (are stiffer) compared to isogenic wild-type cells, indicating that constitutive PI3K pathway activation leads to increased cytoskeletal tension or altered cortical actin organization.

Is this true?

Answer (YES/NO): YES